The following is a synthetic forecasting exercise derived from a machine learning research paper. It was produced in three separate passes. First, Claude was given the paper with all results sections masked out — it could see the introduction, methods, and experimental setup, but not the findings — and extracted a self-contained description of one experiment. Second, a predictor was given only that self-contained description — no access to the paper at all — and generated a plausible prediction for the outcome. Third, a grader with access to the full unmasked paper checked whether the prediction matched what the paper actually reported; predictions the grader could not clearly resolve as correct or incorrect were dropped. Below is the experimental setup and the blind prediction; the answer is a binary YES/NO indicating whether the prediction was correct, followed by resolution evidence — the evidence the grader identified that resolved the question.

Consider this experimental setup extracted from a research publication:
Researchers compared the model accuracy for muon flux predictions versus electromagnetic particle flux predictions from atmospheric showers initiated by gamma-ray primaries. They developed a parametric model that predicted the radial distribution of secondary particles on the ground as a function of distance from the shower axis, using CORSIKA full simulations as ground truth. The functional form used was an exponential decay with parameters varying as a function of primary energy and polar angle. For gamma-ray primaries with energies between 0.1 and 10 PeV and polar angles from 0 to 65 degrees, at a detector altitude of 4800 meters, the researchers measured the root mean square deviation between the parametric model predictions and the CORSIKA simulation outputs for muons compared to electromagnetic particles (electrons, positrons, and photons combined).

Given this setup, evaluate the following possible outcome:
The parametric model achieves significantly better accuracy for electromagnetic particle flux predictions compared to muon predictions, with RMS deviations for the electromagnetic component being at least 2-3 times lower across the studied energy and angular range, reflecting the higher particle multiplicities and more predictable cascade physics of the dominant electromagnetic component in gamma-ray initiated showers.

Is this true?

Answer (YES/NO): NO